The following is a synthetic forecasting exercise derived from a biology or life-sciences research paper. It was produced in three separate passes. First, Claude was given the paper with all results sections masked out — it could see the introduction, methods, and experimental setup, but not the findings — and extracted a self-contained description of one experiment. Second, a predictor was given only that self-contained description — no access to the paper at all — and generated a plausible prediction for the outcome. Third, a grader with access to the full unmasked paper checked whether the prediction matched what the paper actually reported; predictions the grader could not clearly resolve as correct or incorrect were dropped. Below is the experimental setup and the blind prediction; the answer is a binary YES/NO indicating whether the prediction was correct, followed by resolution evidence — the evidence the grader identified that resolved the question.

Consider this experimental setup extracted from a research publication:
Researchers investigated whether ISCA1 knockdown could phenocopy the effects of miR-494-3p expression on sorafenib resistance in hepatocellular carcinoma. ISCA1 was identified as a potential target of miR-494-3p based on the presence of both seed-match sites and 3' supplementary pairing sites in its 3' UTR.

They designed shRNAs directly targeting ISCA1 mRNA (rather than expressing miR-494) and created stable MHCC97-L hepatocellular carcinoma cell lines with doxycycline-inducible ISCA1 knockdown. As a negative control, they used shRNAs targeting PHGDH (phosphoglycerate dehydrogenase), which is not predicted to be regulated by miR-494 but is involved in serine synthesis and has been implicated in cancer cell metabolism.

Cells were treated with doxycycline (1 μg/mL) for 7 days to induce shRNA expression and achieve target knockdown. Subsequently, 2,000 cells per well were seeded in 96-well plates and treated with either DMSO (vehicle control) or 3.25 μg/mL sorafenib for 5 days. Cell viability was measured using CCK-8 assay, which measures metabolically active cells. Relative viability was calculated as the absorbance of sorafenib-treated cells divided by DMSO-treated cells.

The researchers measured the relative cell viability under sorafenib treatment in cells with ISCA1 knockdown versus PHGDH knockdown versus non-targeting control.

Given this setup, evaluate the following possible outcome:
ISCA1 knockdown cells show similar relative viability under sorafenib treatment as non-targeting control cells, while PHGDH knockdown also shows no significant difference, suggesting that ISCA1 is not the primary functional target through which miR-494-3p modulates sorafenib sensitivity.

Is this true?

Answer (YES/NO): NO